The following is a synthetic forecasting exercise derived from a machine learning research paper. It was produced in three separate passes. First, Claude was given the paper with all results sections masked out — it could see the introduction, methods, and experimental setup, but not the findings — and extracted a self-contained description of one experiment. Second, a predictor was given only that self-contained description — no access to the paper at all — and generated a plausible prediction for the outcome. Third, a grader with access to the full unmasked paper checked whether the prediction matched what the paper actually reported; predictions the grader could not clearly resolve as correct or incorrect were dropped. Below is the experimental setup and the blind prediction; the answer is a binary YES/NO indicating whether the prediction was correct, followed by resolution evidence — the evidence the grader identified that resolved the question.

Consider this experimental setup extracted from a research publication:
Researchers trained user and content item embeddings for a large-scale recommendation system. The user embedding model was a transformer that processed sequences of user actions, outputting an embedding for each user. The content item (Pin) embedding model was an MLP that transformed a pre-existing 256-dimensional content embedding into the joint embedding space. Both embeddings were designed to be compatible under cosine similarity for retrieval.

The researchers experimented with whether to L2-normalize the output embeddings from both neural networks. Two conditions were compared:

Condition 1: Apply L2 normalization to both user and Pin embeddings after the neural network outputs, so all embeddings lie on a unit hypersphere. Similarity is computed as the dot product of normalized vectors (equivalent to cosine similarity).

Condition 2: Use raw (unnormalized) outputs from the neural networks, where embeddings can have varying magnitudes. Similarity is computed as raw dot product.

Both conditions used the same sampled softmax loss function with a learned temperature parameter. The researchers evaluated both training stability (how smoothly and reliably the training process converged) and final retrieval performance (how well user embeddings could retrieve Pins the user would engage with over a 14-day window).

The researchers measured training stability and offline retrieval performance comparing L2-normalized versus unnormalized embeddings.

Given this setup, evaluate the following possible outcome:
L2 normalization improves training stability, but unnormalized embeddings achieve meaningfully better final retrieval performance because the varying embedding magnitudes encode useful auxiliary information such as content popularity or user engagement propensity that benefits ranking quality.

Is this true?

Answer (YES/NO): NO